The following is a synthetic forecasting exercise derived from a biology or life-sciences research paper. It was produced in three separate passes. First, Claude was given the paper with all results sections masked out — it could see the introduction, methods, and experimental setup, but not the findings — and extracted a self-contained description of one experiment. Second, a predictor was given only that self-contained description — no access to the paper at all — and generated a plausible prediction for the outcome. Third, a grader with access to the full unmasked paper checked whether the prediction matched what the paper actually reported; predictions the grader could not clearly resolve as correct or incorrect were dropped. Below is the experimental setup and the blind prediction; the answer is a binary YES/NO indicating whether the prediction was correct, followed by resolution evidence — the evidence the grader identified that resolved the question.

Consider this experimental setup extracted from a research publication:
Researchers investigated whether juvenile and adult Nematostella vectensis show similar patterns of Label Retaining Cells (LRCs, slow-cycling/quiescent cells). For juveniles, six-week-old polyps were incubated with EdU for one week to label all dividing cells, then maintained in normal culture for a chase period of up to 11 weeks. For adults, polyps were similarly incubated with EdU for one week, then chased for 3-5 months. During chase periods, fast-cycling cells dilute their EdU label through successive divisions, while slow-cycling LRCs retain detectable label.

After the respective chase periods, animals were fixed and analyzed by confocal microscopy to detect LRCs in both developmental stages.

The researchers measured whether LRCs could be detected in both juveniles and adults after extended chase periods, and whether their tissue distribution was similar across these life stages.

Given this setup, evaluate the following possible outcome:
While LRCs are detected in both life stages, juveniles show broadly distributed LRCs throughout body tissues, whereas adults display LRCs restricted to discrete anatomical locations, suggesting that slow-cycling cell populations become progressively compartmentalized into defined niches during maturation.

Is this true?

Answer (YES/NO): NO